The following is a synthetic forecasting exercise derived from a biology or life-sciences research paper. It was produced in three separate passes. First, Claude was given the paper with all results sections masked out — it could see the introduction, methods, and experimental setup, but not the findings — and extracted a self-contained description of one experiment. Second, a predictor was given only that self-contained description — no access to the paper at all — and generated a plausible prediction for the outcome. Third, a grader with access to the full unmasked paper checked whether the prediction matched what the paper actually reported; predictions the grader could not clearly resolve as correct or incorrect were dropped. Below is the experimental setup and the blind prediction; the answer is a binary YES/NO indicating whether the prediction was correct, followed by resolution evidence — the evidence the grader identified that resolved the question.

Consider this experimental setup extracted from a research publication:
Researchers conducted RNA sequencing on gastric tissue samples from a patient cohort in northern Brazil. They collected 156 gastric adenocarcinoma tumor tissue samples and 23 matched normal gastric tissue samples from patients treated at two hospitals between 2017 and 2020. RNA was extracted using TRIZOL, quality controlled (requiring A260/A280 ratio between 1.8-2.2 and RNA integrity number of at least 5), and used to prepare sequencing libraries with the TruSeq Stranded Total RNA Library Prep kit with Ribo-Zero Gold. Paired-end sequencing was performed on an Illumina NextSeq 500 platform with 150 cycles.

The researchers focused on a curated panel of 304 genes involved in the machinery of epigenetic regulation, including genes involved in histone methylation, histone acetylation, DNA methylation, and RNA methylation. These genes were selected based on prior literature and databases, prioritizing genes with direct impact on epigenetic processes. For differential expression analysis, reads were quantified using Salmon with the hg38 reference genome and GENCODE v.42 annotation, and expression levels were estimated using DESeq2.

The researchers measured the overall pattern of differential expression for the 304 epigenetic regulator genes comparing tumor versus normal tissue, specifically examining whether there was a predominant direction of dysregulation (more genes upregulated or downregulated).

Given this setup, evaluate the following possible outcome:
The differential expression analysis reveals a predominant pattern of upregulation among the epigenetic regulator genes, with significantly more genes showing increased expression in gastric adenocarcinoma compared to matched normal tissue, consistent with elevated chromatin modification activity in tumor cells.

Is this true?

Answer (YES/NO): NO